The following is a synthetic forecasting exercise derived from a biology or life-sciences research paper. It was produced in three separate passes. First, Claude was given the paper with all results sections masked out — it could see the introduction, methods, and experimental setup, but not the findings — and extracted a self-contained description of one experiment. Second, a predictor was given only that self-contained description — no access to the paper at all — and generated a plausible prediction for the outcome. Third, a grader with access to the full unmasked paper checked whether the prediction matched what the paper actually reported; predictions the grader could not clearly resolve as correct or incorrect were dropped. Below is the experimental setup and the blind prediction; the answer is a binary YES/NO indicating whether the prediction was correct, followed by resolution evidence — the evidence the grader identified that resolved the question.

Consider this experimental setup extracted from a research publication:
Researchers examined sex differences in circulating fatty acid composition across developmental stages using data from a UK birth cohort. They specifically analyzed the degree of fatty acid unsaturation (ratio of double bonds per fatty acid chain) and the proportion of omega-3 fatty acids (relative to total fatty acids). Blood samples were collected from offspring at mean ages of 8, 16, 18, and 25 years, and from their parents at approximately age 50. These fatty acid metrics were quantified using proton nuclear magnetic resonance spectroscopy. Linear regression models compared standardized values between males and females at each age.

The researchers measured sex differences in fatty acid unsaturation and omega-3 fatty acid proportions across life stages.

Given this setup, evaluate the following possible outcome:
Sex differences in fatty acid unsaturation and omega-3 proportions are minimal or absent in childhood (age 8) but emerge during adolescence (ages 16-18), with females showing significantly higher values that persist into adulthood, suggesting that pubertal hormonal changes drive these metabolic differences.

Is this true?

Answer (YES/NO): NO